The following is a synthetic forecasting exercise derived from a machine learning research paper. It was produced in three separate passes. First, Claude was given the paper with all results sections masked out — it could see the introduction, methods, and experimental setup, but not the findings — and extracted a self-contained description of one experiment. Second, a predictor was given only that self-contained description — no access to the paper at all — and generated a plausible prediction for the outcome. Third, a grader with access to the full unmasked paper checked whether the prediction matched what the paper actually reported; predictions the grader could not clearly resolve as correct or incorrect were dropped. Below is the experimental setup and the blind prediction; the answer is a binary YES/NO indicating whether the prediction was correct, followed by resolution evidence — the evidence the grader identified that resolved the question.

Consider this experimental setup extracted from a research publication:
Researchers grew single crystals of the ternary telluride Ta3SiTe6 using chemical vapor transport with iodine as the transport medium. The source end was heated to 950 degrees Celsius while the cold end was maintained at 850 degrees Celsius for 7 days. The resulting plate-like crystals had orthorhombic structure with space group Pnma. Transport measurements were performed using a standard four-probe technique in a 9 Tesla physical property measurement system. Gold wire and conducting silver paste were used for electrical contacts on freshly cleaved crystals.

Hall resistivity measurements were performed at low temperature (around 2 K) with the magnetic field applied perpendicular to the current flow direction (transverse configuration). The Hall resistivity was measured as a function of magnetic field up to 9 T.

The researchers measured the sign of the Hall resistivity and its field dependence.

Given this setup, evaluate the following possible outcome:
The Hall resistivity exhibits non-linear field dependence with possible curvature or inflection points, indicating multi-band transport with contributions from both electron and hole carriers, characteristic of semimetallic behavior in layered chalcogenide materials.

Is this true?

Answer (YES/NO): NO